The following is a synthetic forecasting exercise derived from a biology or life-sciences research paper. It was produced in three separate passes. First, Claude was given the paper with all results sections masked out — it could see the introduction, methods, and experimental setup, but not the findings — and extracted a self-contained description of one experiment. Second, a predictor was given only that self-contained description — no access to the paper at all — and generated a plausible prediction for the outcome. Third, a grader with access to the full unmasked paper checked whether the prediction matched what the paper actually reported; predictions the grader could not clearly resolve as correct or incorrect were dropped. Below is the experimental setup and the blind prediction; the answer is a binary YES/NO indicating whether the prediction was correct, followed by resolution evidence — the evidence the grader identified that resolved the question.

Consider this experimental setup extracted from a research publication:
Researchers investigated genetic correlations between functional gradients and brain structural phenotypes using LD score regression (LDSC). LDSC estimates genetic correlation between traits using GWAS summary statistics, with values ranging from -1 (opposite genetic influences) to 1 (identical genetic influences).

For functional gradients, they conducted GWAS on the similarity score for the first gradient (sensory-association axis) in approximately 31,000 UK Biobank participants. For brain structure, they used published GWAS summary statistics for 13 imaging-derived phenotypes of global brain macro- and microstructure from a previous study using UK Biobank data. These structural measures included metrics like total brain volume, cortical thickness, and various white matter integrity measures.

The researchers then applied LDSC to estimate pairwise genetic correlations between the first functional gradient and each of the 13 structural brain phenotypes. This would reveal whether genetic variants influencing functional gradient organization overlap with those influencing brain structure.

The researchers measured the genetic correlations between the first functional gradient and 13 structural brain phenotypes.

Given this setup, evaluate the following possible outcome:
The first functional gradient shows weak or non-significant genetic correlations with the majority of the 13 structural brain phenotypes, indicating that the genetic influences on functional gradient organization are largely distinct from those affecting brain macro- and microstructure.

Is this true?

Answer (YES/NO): NO